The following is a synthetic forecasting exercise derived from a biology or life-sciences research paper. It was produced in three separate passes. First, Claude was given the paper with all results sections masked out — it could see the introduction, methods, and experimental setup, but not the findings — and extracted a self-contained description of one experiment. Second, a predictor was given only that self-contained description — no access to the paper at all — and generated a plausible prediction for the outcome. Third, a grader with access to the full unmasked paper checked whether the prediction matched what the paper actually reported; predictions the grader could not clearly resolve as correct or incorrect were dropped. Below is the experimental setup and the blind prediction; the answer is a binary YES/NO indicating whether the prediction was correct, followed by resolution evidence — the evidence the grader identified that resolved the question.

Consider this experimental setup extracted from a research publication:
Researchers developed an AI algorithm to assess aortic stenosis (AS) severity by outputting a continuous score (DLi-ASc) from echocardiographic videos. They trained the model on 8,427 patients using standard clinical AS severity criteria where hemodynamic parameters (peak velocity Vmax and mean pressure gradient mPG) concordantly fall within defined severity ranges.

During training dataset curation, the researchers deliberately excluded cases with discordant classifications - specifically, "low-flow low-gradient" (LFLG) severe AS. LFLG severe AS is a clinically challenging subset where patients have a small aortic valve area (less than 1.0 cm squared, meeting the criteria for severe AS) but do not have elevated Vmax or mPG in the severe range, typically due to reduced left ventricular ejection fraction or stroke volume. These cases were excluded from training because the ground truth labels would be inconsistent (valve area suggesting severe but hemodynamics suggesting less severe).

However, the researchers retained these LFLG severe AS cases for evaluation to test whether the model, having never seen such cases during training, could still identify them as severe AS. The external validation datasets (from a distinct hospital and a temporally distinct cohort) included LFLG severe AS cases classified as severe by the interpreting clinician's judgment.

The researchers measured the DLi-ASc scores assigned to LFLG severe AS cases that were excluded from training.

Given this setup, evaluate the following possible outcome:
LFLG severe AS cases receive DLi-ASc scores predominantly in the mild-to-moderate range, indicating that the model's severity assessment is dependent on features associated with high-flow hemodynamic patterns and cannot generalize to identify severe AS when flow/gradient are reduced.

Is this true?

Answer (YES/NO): NO